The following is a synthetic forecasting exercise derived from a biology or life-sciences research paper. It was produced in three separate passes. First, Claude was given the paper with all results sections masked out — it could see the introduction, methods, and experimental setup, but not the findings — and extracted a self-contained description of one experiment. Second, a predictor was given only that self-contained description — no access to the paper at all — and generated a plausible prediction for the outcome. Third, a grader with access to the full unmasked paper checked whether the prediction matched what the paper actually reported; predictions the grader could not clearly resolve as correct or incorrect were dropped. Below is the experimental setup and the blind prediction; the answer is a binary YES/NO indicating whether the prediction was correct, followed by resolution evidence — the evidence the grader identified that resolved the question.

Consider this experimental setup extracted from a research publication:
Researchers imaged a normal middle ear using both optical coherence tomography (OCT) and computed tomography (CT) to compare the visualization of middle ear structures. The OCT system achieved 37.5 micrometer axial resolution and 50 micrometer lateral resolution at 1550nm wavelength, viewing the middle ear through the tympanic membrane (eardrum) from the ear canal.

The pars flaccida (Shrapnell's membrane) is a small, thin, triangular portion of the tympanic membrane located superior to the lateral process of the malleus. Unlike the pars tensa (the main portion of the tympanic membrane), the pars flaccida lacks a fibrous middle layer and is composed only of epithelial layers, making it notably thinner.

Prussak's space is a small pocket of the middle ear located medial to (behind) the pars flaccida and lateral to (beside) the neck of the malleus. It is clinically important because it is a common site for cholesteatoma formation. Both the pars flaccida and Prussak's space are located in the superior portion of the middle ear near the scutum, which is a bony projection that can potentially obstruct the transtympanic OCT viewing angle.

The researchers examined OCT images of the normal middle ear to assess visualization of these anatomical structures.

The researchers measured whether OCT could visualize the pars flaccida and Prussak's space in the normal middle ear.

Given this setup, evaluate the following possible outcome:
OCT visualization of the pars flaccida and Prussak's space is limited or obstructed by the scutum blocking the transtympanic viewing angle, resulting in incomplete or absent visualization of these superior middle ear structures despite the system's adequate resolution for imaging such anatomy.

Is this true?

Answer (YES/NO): NO